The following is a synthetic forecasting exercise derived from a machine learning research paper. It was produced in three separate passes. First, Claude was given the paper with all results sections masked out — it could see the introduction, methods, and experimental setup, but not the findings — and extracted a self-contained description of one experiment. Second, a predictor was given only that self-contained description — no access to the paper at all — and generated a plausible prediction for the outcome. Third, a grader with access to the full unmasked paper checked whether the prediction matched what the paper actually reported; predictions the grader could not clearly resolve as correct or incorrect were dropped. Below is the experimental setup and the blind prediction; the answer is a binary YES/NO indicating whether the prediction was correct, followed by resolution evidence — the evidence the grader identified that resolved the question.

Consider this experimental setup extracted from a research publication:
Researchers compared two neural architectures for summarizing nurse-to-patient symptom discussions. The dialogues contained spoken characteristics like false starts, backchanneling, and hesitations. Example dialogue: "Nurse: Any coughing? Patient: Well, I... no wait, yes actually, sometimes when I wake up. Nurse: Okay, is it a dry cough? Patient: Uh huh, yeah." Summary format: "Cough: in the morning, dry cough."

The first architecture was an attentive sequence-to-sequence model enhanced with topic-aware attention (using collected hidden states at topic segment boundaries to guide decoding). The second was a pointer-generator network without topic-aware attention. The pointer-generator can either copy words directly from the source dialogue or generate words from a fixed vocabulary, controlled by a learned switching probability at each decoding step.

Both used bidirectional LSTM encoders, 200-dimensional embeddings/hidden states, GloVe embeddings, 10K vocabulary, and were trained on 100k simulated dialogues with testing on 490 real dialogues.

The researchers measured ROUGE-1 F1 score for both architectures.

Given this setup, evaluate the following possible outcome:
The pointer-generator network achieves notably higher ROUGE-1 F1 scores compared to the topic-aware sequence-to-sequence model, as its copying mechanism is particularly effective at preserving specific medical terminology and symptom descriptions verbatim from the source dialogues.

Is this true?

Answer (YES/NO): YES